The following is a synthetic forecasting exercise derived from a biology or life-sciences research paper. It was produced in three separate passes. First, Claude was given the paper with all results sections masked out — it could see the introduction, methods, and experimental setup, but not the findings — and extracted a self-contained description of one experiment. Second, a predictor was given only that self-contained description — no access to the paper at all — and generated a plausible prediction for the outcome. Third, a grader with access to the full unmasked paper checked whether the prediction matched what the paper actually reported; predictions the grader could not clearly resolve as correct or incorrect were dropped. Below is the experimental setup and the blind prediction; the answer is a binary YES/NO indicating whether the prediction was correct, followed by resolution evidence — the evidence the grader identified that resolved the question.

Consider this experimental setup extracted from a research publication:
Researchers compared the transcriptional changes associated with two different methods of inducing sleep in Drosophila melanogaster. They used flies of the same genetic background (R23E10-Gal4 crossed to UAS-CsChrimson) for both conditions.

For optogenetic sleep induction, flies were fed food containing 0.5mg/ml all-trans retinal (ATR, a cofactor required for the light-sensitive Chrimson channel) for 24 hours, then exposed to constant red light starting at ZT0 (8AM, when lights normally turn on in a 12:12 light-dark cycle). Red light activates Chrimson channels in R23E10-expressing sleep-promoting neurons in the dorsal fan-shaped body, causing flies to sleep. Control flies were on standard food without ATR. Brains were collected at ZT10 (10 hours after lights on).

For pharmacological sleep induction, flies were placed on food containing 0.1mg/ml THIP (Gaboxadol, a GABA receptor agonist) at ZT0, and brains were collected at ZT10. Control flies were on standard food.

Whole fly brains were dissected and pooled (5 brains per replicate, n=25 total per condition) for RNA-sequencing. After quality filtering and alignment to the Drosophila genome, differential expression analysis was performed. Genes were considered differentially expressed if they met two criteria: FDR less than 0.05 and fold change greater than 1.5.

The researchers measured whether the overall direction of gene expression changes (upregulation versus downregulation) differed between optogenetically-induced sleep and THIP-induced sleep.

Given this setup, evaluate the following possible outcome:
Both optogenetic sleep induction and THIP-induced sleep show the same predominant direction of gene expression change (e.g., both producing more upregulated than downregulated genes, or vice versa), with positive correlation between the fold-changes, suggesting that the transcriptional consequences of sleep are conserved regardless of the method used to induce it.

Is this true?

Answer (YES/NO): NO